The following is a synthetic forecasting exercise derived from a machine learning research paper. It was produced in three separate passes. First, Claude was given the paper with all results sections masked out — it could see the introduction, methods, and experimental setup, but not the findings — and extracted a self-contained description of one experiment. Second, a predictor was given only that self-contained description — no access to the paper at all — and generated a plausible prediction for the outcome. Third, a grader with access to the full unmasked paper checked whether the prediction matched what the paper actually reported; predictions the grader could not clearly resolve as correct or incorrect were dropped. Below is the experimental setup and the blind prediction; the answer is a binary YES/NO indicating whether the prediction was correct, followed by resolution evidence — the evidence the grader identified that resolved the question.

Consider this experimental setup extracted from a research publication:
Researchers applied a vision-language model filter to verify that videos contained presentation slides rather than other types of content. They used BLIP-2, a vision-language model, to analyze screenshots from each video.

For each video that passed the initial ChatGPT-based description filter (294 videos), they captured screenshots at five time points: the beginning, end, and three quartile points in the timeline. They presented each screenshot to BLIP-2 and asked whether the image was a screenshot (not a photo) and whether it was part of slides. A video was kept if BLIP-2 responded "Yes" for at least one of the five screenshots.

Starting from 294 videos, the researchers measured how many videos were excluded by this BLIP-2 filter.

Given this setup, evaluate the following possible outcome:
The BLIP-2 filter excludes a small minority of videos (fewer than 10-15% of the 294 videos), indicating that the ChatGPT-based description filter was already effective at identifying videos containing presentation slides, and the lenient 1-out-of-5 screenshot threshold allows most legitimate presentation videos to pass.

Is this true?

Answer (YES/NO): YES